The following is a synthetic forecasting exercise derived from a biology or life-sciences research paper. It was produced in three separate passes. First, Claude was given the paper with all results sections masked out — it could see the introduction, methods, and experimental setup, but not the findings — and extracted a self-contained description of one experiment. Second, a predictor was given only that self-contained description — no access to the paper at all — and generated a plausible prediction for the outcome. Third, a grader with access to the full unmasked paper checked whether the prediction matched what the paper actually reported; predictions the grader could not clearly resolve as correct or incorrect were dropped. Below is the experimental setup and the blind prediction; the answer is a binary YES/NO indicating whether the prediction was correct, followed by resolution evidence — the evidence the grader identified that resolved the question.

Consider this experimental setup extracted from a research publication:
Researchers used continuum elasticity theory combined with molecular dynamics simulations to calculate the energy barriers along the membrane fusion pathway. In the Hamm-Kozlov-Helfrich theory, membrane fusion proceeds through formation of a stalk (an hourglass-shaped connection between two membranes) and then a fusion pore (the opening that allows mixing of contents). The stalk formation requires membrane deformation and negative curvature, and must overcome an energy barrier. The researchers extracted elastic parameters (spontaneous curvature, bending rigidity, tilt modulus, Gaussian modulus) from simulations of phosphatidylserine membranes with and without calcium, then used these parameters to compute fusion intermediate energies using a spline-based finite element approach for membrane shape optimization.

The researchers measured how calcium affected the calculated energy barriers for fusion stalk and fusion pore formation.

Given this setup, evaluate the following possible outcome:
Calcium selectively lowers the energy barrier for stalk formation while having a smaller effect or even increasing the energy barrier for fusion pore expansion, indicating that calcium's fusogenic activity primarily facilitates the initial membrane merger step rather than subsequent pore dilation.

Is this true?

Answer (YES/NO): NO